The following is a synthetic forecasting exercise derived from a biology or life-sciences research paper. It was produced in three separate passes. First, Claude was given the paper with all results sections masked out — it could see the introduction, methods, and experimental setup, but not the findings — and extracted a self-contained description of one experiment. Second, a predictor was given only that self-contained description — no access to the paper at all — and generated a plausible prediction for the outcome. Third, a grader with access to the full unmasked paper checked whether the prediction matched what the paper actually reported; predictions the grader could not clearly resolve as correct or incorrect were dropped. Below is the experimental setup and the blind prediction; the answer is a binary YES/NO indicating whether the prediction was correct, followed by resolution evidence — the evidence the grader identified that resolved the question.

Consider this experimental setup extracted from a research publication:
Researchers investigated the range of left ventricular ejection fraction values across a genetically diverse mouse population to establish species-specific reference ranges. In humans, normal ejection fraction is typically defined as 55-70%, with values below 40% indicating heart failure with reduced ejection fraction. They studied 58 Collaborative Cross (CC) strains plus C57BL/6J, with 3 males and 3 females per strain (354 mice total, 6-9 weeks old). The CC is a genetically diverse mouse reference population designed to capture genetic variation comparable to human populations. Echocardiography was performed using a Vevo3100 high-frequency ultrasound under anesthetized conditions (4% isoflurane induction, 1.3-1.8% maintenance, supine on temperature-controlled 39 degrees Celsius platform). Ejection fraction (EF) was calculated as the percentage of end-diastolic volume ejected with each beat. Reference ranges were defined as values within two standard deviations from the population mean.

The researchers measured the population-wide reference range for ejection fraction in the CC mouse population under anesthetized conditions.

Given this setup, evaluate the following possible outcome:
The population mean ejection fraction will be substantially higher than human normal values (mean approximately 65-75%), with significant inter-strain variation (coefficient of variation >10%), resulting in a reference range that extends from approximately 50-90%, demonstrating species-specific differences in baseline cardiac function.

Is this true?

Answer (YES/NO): NO